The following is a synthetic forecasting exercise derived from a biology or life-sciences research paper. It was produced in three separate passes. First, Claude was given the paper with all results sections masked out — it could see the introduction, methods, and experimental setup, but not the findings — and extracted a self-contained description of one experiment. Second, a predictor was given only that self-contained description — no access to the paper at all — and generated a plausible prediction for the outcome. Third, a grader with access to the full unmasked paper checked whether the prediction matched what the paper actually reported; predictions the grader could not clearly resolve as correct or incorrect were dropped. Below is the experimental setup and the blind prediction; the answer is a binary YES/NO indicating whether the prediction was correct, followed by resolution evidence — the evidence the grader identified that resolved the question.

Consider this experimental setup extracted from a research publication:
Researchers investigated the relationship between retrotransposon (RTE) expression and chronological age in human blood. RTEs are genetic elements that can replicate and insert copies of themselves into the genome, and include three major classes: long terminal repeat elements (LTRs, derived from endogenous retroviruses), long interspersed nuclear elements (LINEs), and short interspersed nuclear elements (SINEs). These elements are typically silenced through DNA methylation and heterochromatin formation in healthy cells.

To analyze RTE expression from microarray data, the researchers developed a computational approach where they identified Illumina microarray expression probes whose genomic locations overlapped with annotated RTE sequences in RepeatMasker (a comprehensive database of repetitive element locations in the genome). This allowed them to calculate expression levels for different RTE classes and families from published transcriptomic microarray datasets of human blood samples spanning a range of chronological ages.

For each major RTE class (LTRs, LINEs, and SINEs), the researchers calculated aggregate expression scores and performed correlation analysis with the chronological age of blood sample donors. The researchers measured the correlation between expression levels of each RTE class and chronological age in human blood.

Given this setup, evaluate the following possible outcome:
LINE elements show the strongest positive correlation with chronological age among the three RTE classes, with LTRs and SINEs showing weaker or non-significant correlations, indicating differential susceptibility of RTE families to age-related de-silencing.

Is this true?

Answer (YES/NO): NO